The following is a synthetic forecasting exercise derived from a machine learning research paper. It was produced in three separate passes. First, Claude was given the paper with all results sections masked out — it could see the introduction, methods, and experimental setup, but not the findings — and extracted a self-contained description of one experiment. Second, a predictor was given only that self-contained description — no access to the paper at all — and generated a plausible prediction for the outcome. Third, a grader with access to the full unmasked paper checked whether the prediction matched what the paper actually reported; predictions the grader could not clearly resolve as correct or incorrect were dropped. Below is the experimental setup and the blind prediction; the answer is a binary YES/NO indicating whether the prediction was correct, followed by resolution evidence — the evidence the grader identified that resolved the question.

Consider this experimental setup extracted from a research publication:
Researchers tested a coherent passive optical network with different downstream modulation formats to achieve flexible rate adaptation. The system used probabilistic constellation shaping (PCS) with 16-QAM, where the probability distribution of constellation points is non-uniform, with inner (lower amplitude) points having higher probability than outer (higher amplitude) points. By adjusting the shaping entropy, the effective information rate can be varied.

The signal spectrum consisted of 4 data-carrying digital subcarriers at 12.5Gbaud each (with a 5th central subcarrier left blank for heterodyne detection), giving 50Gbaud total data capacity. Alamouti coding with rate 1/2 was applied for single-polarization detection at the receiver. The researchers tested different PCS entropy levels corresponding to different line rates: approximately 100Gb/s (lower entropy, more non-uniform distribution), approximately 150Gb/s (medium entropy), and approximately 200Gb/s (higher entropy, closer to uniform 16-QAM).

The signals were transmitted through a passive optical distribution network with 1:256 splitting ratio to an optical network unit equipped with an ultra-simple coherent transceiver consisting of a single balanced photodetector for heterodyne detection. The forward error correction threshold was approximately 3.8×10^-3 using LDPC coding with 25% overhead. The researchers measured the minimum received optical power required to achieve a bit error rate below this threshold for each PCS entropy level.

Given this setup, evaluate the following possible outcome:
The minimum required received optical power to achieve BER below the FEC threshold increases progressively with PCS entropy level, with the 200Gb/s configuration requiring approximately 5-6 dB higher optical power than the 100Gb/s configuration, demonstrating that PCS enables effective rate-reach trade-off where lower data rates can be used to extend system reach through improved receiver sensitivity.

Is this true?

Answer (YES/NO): NO